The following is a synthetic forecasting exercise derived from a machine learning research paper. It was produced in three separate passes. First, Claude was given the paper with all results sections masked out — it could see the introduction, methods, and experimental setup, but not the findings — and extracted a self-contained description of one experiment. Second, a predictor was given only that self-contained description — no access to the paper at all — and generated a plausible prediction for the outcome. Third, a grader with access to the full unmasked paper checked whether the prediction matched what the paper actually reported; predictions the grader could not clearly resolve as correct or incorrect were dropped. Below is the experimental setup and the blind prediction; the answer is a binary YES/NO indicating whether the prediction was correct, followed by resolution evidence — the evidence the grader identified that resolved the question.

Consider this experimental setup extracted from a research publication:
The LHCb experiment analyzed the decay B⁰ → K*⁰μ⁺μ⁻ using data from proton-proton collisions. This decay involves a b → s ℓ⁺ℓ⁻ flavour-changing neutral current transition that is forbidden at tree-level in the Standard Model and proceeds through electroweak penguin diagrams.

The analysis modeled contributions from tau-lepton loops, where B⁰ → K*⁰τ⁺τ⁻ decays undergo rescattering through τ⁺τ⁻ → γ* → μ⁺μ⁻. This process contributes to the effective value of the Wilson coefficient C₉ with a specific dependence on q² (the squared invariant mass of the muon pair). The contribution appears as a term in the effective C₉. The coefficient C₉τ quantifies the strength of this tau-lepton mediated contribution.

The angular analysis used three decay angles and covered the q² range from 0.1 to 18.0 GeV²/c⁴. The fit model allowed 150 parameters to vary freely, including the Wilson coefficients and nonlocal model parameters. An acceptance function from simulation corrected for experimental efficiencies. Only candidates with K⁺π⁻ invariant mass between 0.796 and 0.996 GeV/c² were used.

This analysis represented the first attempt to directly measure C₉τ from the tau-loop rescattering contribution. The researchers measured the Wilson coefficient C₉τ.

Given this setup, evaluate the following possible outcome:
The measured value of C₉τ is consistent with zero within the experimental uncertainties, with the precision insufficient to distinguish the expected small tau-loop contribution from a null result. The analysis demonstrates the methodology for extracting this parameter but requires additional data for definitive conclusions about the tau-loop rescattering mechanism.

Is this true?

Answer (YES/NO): YES